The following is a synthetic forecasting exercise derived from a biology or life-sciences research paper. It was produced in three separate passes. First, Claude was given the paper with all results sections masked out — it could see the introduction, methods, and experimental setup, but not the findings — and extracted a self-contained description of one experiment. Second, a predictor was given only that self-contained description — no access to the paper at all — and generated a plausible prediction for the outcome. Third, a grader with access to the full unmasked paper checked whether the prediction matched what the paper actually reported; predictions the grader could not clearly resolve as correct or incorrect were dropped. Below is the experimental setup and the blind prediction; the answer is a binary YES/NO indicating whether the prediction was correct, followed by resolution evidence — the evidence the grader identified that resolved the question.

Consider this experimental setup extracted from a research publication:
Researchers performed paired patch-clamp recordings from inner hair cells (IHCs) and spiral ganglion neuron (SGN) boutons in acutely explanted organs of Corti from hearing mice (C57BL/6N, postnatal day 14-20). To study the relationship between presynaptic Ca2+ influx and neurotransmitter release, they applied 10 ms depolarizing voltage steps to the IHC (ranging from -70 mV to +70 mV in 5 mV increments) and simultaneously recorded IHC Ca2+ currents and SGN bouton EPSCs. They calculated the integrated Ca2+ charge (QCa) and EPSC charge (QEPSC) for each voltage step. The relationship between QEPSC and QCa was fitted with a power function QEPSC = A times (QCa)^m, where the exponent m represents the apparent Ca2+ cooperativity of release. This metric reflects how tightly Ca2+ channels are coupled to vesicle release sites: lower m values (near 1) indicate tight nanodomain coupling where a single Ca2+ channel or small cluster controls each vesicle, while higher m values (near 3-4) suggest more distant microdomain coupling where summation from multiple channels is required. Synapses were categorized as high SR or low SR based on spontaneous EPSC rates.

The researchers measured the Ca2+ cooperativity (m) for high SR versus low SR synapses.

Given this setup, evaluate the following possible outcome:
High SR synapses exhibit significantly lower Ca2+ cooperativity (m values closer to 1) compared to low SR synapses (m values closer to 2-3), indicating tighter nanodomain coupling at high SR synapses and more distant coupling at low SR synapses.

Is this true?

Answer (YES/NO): NO